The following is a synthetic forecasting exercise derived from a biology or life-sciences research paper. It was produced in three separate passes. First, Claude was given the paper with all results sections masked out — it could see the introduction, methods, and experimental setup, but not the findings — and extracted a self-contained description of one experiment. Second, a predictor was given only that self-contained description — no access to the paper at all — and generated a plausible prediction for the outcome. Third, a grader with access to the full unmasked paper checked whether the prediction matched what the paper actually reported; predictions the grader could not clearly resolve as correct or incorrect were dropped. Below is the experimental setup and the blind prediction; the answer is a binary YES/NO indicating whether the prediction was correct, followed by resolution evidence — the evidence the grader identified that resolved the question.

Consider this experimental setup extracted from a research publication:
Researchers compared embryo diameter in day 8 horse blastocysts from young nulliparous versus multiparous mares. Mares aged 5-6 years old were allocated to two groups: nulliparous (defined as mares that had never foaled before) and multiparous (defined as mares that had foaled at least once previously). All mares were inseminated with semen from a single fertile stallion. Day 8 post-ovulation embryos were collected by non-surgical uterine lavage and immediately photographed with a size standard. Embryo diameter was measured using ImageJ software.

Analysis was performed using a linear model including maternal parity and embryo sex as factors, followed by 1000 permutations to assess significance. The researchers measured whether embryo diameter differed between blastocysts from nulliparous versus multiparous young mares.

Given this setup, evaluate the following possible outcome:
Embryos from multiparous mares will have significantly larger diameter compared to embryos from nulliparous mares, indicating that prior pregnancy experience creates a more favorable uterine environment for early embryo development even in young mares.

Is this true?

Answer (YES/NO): NO